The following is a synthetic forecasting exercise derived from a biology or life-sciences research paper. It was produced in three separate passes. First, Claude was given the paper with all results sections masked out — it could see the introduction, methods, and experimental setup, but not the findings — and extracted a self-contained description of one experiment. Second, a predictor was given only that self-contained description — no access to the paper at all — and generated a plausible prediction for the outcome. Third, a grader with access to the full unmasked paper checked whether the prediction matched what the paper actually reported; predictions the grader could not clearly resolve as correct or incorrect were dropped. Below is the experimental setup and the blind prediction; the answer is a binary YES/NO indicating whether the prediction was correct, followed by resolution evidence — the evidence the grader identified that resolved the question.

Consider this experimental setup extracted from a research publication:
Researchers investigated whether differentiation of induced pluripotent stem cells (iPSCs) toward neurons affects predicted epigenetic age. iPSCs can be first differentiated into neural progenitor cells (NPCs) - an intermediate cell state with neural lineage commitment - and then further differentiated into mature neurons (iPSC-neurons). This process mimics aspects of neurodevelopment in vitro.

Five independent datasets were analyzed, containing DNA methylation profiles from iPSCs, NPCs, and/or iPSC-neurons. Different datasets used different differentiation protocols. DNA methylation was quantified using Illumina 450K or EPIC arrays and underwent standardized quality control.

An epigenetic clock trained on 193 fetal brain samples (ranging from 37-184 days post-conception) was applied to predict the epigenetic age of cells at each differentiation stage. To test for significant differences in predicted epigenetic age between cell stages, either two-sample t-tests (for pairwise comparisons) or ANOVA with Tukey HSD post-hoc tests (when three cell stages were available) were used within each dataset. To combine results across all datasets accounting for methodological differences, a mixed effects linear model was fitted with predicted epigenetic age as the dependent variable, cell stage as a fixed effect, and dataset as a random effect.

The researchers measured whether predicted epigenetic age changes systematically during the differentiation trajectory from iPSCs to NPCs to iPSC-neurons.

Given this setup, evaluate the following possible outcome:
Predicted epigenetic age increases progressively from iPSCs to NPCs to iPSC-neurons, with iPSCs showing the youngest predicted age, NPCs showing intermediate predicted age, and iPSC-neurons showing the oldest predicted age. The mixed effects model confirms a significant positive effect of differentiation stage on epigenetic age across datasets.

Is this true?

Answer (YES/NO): NO